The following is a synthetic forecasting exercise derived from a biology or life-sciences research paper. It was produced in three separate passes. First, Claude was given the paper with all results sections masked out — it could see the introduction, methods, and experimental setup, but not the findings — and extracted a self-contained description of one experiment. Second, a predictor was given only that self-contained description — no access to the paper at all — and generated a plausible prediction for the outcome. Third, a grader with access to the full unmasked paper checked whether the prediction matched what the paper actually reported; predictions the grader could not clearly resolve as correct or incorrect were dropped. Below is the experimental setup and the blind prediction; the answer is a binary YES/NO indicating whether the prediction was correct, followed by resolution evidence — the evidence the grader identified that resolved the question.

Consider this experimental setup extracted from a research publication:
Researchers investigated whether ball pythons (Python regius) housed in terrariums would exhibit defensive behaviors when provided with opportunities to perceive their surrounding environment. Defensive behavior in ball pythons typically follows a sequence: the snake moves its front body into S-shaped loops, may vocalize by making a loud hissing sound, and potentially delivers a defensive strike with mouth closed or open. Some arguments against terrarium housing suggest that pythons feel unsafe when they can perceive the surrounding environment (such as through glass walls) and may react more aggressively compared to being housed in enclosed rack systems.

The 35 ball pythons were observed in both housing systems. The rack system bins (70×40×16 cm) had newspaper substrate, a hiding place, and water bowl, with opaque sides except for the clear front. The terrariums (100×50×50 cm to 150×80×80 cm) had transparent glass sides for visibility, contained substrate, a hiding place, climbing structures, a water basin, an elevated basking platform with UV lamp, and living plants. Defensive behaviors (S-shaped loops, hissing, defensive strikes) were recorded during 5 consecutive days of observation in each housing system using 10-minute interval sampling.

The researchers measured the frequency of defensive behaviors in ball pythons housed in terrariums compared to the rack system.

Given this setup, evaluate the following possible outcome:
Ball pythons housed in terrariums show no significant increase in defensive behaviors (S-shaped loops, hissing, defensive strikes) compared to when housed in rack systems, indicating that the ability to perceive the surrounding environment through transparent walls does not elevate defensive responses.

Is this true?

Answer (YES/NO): YES